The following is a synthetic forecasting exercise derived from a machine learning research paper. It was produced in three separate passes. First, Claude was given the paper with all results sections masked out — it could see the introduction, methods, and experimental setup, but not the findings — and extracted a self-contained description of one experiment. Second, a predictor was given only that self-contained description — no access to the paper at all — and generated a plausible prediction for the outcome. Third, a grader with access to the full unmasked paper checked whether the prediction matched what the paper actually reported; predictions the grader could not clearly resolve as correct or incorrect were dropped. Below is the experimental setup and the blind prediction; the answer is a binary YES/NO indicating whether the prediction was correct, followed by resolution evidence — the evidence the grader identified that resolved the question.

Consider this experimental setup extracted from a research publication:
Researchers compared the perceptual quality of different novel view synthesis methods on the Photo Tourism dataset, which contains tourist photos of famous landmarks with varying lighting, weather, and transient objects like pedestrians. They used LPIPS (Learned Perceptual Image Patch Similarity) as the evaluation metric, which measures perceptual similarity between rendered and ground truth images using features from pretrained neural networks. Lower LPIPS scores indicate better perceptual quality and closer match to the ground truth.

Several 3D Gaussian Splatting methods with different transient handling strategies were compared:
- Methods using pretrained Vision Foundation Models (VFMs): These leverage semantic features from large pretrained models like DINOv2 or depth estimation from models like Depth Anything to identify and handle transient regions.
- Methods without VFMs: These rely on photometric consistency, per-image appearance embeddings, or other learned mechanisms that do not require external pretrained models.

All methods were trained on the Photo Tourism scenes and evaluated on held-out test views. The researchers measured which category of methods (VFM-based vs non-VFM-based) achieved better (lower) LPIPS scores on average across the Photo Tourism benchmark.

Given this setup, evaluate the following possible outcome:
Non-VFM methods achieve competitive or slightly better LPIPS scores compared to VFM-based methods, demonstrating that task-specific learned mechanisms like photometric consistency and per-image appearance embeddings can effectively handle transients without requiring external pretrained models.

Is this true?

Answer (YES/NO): YES